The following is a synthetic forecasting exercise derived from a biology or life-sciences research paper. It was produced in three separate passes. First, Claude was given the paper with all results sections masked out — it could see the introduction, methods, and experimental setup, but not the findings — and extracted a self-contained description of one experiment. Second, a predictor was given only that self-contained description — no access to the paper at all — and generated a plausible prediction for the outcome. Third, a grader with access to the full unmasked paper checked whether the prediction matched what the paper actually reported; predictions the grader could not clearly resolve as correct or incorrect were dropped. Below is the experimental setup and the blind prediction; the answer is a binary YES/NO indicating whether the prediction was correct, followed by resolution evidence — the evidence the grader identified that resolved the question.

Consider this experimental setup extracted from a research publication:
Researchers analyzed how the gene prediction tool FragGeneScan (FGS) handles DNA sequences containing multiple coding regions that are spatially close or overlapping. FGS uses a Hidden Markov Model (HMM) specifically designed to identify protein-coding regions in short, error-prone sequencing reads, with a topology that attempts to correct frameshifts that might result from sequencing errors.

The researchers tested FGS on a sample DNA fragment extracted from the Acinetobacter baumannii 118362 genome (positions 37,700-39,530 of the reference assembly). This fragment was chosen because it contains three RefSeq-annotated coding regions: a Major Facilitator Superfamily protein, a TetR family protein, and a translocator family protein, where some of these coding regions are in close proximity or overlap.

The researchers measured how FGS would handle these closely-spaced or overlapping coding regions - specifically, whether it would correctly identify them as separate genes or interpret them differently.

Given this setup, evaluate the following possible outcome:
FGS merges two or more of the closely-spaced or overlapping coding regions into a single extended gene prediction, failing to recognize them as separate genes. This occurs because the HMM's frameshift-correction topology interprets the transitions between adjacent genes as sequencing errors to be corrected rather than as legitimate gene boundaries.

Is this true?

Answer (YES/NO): YES